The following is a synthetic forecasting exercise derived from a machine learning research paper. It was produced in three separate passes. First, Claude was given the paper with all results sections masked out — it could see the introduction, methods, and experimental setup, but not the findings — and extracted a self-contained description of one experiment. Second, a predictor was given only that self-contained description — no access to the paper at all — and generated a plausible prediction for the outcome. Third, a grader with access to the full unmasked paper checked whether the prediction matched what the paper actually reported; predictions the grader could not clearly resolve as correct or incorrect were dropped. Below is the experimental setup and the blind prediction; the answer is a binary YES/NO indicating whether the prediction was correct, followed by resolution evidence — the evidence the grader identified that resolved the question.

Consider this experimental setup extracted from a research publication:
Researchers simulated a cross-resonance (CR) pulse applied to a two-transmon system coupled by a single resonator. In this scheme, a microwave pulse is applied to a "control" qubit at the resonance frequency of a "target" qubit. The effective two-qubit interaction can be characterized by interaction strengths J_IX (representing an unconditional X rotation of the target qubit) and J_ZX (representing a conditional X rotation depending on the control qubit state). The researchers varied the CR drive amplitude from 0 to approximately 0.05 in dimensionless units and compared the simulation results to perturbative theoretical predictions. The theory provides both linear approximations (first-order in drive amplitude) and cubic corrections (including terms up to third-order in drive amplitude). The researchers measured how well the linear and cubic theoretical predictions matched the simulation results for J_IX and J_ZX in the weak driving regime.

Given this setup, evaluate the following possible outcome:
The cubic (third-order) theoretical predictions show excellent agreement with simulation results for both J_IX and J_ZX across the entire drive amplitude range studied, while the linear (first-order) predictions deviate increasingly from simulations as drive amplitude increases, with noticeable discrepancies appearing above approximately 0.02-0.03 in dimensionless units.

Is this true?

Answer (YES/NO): NO